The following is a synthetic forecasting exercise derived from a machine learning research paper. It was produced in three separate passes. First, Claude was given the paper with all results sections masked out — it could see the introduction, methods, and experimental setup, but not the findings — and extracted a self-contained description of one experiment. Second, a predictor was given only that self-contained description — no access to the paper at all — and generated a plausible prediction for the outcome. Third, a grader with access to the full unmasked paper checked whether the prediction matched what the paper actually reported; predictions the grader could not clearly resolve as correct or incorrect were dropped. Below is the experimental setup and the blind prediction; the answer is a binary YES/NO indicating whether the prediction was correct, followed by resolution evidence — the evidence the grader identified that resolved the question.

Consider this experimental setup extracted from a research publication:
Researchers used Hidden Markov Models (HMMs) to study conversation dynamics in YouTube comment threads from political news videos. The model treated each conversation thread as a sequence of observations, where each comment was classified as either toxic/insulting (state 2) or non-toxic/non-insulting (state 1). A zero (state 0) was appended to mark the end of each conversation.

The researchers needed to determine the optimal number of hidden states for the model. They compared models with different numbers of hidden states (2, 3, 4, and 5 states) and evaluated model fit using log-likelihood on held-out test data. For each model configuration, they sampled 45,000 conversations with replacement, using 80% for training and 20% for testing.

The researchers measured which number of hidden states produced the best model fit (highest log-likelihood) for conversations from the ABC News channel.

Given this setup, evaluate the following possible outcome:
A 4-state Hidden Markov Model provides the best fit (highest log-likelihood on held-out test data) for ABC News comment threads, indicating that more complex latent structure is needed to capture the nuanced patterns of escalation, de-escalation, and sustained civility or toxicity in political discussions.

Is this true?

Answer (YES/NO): YES